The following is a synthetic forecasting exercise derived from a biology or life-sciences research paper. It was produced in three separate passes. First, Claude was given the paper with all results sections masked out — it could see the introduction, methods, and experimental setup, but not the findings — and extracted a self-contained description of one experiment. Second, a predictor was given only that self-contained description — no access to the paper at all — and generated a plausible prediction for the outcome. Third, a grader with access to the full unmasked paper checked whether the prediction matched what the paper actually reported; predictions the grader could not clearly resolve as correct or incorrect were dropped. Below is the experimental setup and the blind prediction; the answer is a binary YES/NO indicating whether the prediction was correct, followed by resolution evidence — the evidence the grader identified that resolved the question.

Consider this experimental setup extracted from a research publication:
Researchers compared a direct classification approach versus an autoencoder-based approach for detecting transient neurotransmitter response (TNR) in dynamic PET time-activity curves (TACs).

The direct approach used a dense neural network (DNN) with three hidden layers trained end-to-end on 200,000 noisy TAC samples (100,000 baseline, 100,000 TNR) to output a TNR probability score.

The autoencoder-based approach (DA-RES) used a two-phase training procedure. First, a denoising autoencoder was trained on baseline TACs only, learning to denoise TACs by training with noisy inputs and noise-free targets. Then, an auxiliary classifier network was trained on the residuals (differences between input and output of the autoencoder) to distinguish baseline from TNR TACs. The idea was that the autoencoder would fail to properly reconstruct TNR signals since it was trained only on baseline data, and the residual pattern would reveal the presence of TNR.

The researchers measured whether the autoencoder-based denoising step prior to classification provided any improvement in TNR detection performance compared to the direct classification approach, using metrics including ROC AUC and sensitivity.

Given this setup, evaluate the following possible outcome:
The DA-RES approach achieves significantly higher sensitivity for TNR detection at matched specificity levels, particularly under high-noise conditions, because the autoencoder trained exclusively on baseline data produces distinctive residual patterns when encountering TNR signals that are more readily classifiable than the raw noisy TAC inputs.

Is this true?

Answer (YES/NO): NO